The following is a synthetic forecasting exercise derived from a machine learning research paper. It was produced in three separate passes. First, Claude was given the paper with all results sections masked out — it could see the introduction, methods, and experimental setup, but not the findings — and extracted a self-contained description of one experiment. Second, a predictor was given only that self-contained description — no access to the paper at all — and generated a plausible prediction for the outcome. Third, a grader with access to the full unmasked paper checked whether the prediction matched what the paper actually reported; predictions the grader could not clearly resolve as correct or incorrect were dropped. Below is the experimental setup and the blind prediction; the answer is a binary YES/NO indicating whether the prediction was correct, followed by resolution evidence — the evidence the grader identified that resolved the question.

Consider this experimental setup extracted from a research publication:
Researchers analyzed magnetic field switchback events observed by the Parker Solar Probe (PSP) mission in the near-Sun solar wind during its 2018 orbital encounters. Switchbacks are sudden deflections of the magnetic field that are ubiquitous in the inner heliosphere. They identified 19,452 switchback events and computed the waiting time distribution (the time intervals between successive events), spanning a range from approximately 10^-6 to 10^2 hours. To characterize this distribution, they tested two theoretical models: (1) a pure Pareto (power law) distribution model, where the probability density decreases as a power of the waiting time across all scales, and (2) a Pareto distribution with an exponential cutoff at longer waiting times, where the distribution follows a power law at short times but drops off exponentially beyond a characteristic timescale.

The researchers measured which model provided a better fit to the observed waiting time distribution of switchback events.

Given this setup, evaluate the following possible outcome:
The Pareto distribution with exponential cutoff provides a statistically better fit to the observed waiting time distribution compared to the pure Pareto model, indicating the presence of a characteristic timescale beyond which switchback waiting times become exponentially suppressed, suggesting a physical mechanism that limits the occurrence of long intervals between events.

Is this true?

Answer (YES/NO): YES